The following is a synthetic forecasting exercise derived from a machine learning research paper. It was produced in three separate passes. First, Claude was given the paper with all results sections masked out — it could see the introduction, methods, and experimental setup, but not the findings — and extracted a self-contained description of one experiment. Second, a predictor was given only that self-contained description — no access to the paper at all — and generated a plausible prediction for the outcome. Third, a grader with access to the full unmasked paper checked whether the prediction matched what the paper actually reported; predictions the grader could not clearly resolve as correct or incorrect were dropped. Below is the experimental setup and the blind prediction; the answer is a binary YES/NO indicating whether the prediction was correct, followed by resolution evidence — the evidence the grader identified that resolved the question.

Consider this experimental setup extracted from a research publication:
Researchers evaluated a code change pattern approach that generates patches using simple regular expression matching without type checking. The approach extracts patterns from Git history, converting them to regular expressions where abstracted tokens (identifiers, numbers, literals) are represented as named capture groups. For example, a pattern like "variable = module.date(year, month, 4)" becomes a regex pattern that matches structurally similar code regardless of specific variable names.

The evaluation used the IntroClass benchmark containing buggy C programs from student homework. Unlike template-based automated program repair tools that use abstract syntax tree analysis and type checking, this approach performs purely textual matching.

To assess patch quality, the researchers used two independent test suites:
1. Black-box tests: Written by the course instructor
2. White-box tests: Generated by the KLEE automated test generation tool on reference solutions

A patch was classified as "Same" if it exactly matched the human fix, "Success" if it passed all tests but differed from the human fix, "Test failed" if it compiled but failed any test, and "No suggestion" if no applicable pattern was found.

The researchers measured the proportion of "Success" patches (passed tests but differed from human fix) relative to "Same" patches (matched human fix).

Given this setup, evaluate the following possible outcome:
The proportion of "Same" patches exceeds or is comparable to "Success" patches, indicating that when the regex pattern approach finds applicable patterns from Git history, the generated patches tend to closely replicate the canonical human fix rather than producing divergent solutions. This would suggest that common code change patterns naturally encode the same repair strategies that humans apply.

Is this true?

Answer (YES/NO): NO